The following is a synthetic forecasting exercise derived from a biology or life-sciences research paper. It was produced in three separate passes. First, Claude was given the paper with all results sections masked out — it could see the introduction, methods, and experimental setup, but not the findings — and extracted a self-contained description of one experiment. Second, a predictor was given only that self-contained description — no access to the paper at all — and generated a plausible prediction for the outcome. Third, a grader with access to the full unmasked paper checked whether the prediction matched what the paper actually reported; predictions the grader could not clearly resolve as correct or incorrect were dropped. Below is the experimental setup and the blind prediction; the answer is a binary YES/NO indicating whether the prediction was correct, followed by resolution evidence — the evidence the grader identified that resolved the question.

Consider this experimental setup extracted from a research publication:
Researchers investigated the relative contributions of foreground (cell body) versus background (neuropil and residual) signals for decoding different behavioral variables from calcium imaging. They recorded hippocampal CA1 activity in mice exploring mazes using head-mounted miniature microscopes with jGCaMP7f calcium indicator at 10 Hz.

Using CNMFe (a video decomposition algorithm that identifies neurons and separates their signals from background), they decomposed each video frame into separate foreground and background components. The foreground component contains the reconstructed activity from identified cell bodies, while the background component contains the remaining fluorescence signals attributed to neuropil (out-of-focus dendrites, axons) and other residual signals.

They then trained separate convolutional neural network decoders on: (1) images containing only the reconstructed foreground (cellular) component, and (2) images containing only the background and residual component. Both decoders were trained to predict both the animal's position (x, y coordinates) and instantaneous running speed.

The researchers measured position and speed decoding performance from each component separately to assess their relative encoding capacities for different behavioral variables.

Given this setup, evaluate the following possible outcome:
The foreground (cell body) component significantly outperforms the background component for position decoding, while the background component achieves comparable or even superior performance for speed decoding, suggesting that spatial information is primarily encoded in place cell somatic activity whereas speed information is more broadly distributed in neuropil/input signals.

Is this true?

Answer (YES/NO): NO